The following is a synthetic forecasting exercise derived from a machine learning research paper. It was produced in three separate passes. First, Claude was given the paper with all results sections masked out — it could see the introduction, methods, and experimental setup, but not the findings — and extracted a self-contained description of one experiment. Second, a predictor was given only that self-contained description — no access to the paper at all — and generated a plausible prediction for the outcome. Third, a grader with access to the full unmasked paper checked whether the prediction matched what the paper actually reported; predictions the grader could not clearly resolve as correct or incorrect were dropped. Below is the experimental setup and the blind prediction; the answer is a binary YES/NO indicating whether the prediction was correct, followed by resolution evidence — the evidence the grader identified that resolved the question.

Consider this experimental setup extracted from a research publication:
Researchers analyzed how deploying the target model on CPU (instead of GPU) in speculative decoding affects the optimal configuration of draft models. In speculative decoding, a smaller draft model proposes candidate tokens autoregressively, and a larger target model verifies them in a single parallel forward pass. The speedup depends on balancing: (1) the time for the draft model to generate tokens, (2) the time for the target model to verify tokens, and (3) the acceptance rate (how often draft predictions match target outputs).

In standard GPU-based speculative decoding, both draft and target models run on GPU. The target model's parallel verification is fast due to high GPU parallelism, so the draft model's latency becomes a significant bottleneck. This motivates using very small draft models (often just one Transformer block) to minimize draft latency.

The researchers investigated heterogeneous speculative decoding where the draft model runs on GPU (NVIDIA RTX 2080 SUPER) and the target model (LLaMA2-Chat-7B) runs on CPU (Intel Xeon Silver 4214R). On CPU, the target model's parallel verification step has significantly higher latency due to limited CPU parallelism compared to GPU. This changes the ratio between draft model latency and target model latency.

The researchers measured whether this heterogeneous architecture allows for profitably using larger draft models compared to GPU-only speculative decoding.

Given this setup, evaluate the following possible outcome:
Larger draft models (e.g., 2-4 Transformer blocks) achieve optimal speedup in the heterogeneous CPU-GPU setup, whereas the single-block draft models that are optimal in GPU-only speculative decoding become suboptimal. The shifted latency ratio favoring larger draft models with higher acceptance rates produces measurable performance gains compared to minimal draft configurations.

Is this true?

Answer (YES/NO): YES